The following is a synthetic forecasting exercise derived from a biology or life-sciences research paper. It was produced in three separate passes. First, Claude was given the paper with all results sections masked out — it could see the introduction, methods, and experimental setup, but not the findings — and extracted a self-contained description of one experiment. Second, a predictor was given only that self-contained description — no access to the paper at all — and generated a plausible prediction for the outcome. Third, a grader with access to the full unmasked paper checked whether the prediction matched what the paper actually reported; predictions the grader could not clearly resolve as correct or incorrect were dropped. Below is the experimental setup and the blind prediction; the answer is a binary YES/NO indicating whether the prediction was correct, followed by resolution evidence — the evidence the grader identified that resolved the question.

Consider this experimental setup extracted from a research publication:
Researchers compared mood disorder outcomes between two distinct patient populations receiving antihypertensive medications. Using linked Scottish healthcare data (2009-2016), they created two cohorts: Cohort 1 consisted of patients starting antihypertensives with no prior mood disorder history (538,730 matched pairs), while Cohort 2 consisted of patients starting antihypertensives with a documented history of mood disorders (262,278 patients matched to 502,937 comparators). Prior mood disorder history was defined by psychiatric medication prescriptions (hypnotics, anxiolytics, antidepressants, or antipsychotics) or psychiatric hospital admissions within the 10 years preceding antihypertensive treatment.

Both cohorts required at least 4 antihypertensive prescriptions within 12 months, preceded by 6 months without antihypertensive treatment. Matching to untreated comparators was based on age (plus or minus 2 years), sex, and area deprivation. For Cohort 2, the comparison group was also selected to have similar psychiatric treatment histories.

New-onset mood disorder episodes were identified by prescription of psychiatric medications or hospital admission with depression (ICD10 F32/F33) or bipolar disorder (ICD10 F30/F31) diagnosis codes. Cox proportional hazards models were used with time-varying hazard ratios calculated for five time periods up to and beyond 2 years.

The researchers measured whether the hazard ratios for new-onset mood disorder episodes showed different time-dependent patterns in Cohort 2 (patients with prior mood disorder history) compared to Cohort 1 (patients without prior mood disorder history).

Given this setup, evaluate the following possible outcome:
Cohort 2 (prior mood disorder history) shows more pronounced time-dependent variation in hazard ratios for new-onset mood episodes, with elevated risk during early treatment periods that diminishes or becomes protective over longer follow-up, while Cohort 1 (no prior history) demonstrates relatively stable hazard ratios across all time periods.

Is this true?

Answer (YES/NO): NO